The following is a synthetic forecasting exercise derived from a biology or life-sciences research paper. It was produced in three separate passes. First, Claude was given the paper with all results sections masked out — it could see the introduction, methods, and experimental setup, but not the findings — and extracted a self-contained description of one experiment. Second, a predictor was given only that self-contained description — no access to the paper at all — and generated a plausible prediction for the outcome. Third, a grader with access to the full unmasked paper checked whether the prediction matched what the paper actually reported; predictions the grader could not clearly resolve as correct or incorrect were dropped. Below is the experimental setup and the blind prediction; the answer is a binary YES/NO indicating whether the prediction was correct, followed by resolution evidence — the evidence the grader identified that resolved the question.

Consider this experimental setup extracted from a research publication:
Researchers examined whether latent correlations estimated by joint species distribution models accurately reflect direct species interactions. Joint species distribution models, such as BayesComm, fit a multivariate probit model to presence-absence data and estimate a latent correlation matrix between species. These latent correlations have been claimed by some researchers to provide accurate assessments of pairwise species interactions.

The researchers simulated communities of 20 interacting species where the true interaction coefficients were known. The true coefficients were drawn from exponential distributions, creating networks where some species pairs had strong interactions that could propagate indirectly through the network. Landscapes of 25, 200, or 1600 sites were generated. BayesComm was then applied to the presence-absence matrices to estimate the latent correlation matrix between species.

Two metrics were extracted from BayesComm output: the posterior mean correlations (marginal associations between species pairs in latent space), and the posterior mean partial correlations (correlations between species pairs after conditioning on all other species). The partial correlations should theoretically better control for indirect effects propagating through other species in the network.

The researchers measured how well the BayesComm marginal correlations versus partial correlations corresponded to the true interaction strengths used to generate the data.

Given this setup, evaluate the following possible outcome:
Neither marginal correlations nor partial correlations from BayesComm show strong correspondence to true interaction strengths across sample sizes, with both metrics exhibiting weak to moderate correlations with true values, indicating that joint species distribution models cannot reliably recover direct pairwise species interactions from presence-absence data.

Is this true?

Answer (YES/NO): NO